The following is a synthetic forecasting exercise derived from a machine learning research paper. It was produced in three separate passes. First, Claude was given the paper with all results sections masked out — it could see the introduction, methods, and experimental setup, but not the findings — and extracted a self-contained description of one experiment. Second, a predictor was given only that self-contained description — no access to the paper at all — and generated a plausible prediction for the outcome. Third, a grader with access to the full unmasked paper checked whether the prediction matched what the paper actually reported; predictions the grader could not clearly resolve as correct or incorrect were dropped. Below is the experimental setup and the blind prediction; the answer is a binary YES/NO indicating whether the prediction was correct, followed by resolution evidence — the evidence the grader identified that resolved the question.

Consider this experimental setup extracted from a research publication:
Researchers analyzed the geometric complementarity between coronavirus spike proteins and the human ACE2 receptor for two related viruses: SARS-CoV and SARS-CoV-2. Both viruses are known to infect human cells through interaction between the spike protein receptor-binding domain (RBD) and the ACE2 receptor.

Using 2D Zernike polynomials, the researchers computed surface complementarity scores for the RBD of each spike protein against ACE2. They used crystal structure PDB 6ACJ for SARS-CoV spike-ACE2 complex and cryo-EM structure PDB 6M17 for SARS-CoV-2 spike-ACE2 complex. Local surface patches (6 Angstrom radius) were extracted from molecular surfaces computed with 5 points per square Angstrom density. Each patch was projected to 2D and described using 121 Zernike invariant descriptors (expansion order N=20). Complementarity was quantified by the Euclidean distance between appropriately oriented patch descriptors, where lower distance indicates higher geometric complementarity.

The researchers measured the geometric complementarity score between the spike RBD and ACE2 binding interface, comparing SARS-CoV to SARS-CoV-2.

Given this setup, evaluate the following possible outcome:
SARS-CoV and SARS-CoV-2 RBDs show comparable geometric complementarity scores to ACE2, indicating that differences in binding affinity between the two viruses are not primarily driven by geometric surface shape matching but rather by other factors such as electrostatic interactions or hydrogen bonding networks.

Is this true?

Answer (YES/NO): YES